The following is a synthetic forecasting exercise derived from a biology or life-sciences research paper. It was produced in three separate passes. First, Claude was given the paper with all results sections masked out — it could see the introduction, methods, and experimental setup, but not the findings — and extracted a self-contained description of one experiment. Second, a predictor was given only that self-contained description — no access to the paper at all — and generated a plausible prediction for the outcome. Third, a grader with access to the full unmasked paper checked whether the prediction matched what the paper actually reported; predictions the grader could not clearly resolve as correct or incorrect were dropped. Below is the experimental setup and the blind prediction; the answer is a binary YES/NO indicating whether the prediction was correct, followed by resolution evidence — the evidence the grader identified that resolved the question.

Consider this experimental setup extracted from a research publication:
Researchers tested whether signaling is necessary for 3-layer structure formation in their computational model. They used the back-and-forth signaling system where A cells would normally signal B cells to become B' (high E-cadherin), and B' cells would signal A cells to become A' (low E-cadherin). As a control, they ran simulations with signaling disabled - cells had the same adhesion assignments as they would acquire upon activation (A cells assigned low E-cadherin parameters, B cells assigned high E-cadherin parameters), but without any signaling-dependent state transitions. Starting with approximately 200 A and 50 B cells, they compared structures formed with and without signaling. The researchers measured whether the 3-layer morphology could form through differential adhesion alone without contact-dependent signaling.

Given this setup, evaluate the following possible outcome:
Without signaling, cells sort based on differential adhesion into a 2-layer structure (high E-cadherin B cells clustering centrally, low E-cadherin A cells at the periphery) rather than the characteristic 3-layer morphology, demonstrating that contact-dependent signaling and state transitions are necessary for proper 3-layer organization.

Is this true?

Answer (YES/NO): NO